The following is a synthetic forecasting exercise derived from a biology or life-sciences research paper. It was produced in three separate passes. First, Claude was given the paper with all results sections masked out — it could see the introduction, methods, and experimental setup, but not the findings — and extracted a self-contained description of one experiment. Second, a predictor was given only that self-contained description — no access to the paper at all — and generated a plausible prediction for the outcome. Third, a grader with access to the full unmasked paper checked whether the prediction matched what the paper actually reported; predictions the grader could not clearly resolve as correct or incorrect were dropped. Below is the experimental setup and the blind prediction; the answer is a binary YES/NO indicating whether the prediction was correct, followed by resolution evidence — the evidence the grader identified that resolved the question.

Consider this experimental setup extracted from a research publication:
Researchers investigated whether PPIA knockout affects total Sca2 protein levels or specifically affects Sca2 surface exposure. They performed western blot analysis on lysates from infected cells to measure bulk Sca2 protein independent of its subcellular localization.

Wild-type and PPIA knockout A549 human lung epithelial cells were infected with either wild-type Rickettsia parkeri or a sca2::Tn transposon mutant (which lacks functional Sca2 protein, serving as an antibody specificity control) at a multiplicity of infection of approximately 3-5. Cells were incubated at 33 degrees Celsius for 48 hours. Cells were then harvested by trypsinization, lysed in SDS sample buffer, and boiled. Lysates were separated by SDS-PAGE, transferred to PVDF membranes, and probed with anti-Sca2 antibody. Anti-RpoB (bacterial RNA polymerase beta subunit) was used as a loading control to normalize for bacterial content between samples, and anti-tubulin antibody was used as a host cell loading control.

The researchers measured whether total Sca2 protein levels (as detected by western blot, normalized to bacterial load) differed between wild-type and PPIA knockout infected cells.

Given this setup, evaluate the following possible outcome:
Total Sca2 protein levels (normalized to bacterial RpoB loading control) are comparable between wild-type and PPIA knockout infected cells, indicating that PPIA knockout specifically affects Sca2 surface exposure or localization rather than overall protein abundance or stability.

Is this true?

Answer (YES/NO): YES